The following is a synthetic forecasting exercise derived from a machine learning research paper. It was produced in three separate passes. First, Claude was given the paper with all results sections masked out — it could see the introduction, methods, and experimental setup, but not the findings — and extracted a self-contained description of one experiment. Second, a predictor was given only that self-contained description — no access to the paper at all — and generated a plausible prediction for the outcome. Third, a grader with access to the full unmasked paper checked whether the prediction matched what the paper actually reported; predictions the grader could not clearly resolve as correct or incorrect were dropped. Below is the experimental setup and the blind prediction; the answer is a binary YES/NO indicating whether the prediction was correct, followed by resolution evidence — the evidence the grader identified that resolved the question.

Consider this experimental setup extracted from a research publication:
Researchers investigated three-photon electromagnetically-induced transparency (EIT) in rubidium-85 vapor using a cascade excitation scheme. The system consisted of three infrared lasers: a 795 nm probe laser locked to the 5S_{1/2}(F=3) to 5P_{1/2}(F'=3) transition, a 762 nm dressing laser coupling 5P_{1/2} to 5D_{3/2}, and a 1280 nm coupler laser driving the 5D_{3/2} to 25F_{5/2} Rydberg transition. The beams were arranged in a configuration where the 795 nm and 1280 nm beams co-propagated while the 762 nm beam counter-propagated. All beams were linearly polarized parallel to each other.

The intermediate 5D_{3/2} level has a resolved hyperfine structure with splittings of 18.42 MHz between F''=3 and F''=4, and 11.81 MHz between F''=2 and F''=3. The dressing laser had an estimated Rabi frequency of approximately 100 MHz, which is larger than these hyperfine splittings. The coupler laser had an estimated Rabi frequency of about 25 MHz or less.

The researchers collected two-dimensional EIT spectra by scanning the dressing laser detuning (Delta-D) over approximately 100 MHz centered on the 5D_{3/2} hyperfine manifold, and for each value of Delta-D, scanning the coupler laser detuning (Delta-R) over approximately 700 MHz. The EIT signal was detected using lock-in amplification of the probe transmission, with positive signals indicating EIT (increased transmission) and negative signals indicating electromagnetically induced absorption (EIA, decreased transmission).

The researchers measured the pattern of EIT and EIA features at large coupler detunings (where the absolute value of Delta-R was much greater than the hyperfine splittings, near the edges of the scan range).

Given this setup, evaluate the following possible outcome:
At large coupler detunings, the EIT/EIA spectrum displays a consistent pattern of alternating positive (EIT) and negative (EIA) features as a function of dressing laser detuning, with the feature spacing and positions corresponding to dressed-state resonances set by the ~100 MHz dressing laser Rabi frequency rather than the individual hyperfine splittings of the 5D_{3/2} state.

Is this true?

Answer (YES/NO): NO